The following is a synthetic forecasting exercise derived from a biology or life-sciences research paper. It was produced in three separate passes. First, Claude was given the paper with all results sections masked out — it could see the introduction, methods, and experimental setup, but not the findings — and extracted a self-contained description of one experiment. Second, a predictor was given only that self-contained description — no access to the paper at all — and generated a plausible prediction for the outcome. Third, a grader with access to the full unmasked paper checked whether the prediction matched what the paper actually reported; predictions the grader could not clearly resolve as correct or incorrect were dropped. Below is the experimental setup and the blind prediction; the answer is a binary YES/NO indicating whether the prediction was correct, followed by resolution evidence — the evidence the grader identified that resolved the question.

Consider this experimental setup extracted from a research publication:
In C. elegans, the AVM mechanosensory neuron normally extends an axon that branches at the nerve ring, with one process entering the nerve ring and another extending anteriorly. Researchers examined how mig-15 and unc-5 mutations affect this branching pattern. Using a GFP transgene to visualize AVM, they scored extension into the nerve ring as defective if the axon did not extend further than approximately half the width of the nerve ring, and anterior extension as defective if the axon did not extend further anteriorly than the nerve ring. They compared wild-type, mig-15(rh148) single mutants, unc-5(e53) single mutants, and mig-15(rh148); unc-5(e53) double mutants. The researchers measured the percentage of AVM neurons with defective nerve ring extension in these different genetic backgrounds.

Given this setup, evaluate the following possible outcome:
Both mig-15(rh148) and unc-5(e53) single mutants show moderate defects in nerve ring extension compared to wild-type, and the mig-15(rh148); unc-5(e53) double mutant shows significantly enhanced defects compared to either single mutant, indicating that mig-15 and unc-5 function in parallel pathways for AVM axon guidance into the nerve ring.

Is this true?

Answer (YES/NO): NO